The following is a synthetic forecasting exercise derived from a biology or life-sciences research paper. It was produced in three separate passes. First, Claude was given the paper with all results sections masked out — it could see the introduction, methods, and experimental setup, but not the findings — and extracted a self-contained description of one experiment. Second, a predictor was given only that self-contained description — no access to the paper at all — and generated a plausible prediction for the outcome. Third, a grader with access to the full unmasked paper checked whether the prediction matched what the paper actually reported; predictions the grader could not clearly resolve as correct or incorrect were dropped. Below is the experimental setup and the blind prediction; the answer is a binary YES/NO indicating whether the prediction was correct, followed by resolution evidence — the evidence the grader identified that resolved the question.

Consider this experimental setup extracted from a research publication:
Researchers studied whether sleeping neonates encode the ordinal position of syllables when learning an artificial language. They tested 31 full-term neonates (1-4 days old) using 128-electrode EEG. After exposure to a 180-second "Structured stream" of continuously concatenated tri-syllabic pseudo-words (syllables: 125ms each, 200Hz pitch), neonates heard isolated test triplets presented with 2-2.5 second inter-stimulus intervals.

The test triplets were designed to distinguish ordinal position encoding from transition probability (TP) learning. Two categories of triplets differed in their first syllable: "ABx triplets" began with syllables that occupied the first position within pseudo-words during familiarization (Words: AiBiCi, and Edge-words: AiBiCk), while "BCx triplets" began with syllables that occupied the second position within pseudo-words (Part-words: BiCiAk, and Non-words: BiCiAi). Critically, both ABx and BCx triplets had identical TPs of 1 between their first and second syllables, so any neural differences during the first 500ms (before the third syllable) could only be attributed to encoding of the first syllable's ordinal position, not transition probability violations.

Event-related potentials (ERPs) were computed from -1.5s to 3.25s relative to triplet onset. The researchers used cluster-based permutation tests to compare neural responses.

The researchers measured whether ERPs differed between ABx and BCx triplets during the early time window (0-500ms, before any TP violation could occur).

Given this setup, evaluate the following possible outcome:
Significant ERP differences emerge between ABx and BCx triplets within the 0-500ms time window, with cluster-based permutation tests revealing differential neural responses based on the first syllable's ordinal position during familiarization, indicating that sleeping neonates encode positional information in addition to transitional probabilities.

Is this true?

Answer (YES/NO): YES